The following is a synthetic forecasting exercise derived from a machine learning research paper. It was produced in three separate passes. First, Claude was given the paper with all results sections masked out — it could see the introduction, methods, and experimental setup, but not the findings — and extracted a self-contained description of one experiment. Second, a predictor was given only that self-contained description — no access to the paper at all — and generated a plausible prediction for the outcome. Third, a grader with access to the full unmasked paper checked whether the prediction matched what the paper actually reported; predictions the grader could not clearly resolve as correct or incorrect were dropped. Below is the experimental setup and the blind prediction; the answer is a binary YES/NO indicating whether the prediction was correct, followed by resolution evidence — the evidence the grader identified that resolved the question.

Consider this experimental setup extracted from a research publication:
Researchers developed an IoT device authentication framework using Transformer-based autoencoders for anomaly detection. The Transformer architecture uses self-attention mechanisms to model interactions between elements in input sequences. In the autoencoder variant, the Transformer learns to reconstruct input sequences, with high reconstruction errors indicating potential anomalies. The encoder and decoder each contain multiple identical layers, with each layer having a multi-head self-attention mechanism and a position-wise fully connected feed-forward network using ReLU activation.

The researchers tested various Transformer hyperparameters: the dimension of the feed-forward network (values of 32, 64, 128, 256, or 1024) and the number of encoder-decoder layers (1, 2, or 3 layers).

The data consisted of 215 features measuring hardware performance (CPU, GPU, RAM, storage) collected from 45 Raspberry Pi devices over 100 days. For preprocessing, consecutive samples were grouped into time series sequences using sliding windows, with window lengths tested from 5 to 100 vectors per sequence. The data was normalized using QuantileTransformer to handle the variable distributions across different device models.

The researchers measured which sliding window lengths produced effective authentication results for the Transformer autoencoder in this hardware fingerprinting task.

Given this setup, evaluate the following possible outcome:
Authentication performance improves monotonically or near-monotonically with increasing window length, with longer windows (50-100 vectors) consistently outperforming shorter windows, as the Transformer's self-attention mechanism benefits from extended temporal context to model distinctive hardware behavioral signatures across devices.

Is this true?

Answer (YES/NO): NO